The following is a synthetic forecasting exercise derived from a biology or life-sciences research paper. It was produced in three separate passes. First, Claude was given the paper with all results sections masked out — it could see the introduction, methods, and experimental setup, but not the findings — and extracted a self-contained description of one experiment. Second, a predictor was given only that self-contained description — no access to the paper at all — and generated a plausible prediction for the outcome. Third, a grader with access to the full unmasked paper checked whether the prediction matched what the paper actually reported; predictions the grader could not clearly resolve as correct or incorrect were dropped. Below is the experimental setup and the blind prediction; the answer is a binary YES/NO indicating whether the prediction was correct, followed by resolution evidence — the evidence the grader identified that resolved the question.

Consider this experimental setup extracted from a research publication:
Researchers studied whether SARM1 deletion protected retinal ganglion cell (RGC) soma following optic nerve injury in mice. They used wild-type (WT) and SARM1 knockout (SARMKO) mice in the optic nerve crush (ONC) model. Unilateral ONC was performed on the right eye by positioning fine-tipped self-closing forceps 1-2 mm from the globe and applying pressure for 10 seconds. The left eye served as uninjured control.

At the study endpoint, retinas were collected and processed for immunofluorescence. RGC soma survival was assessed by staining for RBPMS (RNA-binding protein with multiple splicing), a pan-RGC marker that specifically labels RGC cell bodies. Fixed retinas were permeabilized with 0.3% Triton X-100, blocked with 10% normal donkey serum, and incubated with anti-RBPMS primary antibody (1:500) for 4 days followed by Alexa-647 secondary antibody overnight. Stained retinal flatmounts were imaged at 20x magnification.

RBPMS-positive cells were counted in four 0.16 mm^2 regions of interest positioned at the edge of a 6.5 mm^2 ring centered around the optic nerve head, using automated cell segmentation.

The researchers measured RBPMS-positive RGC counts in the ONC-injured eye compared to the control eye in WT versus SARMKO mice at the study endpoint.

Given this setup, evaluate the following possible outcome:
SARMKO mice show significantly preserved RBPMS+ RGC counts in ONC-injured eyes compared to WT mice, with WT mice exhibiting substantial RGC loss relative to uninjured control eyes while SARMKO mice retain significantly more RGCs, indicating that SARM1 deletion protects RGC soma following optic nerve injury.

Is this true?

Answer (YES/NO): NO